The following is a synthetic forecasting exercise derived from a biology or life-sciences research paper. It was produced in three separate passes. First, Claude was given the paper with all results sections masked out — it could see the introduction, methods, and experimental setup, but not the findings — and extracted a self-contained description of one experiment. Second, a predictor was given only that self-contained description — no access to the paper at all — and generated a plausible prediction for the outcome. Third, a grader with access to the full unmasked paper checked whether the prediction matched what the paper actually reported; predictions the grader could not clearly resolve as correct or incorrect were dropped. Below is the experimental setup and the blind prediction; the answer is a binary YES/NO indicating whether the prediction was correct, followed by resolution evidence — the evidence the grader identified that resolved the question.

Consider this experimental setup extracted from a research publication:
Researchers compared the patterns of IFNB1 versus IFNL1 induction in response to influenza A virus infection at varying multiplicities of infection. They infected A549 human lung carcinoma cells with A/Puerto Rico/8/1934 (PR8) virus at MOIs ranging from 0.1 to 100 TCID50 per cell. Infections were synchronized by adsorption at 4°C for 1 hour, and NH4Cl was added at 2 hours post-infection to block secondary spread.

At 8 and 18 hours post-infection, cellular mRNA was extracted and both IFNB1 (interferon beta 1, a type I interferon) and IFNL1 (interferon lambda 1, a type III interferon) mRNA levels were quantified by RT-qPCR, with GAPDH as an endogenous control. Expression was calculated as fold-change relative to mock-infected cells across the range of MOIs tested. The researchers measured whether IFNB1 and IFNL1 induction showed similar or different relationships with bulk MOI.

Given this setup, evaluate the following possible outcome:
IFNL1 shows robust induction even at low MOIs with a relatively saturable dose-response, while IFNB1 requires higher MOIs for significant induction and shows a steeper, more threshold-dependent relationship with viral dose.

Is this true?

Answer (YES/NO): NO